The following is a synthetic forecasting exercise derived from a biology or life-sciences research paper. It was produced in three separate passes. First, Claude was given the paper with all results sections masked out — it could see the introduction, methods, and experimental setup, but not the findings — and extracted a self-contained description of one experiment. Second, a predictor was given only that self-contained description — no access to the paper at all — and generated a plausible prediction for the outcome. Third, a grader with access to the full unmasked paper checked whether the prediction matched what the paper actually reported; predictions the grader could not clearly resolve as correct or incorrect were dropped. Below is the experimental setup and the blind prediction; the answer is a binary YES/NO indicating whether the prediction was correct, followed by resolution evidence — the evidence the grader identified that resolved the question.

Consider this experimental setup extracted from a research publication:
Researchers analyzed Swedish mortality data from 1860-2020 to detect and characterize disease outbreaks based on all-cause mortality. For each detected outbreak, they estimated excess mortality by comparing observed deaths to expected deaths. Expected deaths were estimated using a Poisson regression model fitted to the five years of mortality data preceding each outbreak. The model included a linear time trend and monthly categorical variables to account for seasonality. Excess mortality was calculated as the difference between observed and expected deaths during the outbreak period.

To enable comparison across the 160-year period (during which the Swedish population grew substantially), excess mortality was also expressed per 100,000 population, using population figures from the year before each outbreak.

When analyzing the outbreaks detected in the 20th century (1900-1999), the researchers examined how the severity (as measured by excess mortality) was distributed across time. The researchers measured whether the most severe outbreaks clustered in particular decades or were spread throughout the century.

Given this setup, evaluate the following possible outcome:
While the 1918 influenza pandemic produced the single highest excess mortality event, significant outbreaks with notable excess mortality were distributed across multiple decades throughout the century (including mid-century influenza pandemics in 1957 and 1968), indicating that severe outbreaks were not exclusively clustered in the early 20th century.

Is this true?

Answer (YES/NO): NO